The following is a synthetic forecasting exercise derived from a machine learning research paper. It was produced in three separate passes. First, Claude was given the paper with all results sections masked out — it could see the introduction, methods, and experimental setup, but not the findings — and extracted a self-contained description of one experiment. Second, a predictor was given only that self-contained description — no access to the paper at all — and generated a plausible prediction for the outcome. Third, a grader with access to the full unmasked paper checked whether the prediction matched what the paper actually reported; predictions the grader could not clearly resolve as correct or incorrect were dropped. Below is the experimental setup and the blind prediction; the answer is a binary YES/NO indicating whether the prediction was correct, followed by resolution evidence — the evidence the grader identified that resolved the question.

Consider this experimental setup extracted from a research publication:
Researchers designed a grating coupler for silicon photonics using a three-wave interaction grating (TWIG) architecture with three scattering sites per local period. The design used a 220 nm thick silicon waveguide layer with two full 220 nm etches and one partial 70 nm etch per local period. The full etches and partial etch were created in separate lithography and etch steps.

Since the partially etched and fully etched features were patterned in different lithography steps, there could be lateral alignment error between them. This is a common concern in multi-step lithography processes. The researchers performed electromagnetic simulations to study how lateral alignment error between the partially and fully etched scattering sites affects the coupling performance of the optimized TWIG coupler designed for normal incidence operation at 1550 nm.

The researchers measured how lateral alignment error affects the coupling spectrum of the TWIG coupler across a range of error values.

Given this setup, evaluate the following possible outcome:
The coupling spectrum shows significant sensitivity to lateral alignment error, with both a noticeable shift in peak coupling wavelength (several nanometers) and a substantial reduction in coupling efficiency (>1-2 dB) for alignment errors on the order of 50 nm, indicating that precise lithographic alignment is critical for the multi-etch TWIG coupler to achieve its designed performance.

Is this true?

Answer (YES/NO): NO